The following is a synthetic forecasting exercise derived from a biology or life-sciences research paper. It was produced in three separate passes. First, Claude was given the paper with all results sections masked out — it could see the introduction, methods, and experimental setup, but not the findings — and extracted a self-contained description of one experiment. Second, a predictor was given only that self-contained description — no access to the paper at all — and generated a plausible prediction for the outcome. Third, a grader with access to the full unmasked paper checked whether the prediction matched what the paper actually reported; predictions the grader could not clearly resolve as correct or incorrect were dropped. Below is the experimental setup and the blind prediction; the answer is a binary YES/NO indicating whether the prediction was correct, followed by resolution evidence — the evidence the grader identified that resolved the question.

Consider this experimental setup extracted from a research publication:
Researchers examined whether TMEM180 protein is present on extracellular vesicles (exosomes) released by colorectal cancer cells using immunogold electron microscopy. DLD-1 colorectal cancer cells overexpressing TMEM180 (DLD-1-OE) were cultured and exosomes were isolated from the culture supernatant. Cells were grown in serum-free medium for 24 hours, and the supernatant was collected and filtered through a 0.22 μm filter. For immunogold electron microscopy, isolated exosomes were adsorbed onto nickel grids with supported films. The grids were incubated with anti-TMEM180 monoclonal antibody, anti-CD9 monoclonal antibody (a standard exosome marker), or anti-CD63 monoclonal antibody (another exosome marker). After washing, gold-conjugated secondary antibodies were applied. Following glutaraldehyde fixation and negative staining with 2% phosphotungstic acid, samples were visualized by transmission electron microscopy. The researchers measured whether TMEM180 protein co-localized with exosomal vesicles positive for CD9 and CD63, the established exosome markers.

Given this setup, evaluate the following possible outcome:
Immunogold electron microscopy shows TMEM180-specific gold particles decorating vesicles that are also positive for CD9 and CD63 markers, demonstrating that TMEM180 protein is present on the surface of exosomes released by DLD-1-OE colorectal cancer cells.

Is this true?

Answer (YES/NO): YES